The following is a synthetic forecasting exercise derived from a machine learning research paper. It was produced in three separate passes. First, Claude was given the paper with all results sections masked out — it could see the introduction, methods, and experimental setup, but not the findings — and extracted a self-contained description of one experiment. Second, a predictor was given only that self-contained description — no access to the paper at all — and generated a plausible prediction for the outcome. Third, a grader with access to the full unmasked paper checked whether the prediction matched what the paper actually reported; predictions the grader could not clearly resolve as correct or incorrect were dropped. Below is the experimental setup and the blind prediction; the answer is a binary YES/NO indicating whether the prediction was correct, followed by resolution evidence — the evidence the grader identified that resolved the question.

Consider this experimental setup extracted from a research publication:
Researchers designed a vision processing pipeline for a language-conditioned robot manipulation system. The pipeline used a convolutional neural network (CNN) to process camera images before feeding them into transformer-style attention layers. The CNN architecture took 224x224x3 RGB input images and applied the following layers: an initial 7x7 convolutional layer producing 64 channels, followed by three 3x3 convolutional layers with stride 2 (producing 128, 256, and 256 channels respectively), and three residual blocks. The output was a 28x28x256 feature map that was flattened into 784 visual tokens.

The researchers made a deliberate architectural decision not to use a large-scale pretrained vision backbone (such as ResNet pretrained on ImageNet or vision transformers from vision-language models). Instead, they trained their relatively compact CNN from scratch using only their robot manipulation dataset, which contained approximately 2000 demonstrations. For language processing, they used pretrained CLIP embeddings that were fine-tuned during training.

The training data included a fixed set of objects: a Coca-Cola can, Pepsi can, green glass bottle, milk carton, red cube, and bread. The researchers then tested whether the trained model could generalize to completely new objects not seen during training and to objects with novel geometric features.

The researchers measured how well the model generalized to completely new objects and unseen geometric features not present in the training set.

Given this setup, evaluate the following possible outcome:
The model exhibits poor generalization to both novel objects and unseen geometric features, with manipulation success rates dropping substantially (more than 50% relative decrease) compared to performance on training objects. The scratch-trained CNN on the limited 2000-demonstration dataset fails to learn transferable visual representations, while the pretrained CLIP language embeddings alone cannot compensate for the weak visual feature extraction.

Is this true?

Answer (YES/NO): YES